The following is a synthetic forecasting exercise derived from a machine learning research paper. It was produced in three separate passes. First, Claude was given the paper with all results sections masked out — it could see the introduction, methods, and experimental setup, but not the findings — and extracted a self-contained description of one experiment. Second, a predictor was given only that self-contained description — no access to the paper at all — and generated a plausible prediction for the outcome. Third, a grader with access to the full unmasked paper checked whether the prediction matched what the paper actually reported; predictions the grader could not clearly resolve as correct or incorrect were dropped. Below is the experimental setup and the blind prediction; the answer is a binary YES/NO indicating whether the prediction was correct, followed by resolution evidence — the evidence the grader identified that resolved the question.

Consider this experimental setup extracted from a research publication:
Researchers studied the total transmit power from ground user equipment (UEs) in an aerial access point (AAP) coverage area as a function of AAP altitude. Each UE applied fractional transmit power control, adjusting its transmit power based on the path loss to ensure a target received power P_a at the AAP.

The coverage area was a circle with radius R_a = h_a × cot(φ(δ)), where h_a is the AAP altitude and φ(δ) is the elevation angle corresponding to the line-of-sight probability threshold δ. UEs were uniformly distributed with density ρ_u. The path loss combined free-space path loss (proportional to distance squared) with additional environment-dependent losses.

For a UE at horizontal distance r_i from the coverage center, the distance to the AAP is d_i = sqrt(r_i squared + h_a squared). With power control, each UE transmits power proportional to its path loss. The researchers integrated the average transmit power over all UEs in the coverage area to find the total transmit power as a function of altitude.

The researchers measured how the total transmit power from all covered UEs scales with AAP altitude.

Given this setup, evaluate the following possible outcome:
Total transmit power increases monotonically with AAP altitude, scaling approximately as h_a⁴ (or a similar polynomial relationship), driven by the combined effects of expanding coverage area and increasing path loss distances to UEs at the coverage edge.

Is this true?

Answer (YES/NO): YES